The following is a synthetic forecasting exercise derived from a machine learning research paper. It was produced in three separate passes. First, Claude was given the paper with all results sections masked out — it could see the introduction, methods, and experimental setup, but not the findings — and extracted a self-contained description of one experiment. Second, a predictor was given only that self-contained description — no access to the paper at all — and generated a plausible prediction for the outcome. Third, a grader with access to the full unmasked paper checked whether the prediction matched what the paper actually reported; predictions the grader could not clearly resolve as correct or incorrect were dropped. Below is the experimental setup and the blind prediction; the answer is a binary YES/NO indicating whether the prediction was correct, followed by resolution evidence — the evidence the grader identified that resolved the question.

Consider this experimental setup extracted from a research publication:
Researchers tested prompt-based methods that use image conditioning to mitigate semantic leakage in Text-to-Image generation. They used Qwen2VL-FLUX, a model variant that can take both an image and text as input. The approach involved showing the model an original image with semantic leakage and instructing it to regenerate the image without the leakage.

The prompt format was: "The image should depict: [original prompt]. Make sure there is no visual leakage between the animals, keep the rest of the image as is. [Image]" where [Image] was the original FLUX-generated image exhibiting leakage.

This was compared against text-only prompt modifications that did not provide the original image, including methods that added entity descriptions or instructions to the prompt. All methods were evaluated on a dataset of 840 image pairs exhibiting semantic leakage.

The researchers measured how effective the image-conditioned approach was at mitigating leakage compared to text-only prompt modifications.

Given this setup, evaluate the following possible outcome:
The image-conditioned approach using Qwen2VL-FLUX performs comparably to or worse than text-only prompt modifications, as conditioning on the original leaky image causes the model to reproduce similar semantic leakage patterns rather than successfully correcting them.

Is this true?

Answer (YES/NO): YES